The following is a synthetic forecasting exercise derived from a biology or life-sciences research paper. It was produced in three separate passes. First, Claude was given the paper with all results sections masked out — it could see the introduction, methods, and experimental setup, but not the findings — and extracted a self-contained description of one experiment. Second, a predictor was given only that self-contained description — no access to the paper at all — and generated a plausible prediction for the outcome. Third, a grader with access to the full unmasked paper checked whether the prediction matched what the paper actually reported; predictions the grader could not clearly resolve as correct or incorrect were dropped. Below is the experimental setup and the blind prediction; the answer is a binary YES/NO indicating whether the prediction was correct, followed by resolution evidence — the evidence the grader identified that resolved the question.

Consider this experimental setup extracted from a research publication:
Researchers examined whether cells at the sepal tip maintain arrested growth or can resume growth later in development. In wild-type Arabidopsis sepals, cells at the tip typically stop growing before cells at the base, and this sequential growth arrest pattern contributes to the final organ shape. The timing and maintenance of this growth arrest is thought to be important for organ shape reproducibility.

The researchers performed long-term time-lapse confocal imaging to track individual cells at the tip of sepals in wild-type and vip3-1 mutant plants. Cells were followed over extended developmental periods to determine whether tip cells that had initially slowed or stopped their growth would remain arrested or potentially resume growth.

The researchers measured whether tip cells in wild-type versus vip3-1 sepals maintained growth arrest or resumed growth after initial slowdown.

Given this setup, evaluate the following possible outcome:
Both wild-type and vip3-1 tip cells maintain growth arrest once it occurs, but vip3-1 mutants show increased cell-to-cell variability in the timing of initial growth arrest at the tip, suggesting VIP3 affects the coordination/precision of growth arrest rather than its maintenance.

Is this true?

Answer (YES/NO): NO